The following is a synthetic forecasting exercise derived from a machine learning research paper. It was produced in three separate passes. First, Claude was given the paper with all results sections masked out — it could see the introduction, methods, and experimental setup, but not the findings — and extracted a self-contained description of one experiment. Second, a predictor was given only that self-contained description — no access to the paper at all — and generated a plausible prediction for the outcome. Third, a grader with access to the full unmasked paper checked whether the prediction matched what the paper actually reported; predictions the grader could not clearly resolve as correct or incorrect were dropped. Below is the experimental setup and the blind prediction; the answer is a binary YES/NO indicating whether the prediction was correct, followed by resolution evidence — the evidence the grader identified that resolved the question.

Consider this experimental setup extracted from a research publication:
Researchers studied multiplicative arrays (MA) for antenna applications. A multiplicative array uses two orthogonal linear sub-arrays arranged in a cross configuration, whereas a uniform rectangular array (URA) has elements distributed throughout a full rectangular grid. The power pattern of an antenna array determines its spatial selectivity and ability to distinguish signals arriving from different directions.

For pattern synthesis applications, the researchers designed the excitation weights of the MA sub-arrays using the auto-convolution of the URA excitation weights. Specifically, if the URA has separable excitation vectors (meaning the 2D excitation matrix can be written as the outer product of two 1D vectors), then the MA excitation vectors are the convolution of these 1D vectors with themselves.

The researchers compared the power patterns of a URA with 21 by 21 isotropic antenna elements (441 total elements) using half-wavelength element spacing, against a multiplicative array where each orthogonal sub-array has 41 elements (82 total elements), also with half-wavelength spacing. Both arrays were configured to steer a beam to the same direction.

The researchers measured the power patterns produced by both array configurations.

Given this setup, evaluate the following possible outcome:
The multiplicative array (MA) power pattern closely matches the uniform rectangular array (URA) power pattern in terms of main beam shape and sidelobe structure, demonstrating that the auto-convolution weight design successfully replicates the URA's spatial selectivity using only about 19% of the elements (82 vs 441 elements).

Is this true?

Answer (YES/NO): YES